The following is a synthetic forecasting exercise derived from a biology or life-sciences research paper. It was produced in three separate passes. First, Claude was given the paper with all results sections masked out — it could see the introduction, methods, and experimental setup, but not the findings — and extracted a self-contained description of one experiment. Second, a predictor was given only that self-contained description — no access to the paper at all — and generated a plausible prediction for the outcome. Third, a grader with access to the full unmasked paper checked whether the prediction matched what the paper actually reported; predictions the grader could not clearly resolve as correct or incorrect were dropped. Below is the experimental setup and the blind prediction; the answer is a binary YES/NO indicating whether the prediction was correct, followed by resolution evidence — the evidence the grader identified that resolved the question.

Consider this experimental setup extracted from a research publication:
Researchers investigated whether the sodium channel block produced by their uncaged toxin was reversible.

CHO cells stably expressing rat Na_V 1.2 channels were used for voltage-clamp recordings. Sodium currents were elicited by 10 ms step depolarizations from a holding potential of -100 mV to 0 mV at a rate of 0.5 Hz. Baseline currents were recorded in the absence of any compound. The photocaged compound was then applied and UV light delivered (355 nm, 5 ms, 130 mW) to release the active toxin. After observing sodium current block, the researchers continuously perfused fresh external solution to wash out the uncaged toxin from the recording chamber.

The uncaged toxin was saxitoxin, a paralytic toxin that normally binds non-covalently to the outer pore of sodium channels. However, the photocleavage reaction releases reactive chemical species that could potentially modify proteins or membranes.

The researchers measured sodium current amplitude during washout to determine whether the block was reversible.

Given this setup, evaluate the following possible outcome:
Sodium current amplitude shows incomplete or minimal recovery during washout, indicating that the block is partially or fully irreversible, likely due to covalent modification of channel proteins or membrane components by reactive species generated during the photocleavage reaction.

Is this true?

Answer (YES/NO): NO